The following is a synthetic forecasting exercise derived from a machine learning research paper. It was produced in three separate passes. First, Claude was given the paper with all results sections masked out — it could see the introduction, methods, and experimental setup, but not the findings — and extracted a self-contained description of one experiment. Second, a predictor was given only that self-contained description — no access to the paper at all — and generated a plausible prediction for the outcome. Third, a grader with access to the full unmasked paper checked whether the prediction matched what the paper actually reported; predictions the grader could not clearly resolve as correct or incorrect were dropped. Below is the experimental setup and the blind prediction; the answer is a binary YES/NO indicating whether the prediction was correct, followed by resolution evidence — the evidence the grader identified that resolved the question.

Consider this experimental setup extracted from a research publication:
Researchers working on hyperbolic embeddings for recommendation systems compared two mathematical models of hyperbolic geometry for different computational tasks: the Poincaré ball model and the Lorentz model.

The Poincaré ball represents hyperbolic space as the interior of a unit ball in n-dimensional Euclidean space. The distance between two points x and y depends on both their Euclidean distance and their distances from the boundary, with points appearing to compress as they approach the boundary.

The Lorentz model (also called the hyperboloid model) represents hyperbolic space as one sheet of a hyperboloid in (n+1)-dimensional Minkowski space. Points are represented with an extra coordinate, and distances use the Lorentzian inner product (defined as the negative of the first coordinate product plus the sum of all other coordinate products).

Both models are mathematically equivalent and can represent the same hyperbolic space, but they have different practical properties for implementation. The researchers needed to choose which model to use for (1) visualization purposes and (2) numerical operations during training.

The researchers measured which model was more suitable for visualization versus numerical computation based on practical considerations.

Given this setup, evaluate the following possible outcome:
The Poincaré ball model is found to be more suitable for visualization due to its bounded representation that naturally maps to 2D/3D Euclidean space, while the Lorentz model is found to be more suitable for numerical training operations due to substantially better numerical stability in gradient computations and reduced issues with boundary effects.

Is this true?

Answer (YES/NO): YES